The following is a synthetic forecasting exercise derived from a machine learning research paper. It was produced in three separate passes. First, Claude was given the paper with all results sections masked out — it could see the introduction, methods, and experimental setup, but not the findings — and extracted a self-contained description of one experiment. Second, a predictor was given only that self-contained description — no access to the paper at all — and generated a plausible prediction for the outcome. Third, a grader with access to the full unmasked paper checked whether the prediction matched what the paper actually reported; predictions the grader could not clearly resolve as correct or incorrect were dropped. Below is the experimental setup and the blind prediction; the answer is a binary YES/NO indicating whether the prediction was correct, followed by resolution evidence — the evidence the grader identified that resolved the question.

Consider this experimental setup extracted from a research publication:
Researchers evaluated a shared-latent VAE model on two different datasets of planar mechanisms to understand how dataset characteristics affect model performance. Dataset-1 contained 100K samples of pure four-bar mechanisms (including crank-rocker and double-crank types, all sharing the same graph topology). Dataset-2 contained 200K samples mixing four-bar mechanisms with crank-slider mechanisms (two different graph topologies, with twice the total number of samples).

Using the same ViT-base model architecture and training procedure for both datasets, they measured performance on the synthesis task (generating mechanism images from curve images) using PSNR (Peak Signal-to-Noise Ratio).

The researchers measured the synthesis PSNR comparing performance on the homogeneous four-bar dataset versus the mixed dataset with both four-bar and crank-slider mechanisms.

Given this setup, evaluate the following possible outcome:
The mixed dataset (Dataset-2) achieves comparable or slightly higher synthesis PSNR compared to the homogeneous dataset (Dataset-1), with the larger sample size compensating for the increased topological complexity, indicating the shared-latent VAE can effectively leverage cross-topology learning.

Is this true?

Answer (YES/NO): NO